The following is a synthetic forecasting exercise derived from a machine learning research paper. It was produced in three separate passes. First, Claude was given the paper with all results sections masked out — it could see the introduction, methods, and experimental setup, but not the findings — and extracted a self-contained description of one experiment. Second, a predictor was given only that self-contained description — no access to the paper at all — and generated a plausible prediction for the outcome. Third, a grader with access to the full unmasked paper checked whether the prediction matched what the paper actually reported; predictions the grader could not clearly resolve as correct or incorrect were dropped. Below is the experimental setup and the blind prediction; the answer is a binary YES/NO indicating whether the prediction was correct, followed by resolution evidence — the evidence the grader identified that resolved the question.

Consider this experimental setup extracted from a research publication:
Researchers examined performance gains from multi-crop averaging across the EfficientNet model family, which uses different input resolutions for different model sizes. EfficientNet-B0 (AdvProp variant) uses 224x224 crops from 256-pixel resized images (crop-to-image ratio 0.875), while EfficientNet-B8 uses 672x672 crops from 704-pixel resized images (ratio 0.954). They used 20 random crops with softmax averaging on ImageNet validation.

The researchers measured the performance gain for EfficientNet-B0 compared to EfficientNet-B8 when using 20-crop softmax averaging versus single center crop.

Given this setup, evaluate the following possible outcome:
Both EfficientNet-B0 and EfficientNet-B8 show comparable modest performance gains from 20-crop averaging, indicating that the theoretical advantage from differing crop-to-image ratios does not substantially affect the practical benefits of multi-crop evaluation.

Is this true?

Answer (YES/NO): NO